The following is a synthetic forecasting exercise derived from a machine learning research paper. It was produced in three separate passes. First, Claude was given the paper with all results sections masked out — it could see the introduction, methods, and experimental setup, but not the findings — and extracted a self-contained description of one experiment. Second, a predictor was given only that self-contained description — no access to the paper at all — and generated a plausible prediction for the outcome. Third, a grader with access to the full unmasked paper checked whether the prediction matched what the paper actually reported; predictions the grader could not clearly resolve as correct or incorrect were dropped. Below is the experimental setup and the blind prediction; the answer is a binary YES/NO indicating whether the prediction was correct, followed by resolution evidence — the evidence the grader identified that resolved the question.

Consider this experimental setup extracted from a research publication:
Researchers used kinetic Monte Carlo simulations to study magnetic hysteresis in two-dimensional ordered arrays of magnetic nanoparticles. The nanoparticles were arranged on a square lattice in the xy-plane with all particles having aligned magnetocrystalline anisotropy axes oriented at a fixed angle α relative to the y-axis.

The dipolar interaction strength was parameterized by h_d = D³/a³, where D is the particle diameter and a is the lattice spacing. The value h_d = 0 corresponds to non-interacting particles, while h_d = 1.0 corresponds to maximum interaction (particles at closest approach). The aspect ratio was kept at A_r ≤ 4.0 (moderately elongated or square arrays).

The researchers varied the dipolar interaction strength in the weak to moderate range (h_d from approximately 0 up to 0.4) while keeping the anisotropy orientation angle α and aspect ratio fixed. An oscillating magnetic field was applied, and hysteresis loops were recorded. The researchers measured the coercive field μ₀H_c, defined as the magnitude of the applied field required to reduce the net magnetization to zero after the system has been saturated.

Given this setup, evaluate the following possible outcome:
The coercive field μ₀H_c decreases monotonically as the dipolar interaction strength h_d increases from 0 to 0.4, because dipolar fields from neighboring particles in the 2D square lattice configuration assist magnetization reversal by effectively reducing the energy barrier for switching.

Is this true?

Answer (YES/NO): NO